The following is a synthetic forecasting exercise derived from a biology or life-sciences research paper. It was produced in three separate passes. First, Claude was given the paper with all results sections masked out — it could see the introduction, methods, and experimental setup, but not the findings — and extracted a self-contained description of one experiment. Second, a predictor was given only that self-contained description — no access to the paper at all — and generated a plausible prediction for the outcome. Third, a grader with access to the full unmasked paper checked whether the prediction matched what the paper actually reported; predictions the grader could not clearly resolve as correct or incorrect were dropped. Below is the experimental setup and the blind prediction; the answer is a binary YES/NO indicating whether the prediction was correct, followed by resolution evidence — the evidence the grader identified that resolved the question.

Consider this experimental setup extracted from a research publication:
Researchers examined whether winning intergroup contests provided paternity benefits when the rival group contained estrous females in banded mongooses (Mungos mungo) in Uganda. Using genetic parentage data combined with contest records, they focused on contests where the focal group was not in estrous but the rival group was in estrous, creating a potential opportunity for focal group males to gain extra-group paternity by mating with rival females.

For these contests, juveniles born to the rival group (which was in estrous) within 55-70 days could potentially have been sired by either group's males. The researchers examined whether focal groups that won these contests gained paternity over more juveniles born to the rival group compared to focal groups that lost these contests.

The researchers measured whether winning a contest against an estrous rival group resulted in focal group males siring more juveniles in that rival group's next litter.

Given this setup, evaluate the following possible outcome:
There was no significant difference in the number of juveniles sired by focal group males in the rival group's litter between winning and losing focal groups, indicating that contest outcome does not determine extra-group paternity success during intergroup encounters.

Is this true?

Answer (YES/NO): YES